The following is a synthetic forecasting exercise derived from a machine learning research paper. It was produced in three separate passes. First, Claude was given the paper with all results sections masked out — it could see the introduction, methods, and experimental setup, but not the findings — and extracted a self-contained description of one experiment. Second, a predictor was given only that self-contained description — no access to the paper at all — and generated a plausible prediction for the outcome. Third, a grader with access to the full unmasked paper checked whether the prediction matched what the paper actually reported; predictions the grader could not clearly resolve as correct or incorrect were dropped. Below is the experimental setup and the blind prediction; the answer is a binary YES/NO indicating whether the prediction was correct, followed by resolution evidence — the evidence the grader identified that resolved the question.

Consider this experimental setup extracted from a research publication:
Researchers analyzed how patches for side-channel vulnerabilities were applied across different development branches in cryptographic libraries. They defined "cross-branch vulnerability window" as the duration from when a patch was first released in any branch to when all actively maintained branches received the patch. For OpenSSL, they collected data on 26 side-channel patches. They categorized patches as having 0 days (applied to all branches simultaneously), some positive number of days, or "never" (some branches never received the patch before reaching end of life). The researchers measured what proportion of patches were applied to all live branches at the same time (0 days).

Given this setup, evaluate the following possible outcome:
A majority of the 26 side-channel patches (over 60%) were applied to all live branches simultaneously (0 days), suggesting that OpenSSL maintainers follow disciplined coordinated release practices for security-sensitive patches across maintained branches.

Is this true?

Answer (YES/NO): NO